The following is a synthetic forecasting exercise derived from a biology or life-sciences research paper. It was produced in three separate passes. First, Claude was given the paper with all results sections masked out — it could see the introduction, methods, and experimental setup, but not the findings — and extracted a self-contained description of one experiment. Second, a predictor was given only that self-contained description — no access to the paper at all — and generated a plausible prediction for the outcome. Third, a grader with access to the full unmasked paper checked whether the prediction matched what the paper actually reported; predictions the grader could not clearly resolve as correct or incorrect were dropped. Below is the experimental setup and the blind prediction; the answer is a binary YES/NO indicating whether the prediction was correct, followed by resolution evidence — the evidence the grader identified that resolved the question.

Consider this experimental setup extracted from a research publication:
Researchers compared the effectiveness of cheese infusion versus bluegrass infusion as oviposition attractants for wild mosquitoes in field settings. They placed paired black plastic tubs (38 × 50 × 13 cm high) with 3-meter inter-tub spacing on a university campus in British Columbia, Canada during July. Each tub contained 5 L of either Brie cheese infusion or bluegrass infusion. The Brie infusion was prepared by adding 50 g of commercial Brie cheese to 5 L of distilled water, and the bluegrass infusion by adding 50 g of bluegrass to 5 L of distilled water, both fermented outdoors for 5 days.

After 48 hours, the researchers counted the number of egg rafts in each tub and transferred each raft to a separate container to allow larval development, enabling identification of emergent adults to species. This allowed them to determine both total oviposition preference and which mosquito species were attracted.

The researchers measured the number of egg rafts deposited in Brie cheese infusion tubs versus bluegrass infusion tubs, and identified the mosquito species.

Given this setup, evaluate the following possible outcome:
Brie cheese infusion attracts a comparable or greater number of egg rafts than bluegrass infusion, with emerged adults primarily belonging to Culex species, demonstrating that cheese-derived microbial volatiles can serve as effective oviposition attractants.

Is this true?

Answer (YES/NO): NO